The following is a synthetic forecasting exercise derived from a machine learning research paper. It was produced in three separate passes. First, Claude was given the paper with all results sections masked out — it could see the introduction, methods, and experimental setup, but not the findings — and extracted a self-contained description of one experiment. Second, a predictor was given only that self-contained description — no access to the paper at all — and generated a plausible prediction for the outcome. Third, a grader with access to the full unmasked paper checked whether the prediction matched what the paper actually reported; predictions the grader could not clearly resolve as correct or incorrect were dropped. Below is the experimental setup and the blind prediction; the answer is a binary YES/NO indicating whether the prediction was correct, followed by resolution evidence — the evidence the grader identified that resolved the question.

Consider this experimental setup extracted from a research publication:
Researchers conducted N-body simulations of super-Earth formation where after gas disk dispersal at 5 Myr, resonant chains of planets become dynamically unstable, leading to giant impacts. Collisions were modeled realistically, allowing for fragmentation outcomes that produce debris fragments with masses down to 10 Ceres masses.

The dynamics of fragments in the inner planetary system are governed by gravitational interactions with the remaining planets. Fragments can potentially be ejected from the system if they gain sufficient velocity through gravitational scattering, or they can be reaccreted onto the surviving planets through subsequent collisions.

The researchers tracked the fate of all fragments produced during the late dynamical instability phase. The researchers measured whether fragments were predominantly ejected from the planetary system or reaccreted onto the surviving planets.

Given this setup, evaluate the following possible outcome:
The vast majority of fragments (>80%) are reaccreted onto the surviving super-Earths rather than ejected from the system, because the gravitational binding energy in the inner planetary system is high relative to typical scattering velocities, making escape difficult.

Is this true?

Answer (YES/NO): YES